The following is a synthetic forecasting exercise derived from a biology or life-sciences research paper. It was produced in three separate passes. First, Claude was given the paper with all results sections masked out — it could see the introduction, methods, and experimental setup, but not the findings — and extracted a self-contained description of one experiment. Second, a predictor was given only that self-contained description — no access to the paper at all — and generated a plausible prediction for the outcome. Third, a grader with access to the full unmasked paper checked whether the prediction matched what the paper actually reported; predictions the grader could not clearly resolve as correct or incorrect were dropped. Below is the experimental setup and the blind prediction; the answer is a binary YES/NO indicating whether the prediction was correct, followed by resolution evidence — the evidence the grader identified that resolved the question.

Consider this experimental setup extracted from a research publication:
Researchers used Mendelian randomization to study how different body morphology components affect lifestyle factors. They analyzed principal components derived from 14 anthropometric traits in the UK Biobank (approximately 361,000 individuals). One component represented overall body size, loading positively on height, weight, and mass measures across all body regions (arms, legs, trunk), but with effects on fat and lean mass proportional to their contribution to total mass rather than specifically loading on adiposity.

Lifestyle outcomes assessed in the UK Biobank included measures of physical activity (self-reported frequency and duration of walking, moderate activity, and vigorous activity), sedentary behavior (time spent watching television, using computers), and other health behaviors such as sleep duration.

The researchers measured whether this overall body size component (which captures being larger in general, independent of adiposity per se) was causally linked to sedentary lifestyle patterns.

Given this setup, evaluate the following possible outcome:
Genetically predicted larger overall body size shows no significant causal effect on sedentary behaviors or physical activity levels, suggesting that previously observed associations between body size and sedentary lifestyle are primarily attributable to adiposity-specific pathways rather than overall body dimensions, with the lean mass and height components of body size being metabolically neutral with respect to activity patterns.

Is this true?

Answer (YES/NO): NO